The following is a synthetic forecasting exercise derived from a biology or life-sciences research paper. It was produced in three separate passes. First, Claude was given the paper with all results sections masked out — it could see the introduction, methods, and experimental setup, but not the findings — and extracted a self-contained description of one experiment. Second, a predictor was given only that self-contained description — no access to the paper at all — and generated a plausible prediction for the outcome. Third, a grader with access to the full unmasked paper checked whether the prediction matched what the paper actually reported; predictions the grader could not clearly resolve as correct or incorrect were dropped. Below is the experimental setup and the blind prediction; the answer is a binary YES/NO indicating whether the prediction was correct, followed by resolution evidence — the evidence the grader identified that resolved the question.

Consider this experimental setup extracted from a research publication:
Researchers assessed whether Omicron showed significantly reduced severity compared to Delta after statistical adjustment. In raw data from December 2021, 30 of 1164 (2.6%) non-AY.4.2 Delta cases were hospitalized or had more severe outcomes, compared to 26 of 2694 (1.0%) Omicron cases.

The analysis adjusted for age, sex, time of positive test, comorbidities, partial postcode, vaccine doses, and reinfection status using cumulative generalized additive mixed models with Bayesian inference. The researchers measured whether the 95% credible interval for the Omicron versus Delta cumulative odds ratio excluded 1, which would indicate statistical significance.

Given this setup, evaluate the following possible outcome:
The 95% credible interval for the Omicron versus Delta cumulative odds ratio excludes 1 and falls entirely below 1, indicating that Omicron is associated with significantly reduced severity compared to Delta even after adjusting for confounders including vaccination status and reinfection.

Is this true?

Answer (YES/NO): NO